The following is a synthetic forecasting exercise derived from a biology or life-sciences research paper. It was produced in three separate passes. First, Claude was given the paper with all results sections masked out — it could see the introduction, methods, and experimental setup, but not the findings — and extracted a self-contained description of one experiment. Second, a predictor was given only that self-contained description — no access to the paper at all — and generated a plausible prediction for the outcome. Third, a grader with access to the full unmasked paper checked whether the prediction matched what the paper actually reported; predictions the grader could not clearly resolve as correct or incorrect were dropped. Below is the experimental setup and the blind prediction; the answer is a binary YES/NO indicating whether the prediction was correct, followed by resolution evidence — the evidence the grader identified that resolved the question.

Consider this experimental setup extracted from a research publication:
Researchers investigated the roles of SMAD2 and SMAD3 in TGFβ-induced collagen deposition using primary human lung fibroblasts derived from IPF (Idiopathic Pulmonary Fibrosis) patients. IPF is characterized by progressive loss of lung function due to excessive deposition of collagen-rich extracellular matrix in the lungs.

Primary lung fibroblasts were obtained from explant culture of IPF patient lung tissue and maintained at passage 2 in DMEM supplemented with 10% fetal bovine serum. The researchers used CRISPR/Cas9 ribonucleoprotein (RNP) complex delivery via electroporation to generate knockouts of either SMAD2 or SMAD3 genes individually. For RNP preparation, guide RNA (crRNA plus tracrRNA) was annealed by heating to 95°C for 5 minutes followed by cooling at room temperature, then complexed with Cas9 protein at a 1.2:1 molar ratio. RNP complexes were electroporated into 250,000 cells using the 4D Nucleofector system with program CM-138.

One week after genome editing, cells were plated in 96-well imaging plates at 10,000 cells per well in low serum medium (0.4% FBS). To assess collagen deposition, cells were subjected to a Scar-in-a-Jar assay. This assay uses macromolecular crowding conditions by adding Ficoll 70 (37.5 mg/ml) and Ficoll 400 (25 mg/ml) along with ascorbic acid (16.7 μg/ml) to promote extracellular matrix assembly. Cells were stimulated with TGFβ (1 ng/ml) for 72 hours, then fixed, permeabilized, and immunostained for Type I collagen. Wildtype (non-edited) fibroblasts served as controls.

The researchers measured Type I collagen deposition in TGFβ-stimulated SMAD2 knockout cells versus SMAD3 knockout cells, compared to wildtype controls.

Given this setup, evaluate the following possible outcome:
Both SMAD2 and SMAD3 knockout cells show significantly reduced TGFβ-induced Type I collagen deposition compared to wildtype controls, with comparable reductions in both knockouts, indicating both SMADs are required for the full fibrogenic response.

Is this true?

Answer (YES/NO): NO